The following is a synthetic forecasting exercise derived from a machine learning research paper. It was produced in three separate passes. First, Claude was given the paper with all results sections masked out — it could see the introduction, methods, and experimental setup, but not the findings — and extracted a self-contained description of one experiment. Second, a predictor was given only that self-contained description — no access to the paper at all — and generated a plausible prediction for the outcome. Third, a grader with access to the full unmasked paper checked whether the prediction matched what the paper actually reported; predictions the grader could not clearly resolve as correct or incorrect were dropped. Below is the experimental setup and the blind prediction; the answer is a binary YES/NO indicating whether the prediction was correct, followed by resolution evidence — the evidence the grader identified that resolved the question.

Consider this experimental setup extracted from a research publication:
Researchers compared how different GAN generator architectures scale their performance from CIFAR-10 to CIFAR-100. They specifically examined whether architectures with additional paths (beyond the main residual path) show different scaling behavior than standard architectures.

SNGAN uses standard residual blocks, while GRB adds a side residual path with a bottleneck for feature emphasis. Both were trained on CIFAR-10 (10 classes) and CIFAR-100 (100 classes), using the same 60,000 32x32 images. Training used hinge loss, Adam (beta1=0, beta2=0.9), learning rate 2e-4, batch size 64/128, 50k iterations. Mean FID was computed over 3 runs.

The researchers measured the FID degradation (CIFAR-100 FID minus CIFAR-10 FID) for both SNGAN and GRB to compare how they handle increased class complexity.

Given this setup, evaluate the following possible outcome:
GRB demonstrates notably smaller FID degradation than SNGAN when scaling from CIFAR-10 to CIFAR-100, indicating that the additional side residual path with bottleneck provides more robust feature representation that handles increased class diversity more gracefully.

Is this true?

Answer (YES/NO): NO